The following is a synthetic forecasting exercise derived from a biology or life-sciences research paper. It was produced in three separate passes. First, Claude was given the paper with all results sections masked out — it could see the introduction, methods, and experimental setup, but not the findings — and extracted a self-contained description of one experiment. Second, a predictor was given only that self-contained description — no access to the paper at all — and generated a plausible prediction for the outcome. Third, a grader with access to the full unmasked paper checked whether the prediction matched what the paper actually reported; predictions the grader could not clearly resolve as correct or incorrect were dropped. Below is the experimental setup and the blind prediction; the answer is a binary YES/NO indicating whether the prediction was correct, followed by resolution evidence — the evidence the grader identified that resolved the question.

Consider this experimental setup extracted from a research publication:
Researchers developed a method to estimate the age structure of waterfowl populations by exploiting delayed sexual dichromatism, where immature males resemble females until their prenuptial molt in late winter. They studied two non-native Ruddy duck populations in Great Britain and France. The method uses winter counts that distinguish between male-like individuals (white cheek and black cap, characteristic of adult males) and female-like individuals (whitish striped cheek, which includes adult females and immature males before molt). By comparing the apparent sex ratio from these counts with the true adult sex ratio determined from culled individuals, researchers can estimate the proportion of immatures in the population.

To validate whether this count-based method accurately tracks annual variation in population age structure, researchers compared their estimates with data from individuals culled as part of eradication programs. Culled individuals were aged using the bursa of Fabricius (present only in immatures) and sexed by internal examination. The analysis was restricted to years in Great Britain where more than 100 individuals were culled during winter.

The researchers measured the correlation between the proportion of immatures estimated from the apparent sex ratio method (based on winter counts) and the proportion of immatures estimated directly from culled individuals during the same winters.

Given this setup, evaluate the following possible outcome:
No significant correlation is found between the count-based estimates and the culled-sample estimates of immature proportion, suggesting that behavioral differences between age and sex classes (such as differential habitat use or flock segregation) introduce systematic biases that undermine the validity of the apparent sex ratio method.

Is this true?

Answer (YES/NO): NO